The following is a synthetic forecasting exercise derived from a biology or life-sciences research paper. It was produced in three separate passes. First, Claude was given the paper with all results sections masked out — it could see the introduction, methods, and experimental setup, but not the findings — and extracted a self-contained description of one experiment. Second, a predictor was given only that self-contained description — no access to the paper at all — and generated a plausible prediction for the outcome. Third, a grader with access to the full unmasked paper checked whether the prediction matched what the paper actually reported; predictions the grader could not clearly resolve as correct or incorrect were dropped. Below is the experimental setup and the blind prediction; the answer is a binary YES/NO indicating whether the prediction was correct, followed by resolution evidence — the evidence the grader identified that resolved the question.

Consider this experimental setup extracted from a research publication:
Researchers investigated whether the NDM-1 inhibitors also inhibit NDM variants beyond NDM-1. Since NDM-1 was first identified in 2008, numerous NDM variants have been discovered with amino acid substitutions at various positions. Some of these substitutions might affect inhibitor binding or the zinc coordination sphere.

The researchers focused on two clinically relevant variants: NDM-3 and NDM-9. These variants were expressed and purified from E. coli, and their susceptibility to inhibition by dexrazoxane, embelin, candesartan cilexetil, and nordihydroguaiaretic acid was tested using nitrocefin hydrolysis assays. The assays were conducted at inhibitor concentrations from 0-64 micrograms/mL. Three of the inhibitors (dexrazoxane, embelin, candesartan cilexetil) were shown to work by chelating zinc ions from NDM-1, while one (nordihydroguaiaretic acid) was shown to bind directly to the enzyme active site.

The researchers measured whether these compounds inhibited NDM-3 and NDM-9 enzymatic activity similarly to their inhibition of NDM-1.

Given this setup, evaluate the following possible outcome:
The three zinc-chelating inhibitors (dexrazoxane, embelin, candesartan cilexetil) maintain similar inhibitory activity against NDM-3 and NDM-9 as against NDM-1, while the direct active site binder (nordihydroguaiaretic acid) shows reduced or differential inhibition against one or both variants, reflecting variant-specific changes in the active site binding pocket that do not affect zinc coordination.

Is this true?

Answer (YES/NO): NO